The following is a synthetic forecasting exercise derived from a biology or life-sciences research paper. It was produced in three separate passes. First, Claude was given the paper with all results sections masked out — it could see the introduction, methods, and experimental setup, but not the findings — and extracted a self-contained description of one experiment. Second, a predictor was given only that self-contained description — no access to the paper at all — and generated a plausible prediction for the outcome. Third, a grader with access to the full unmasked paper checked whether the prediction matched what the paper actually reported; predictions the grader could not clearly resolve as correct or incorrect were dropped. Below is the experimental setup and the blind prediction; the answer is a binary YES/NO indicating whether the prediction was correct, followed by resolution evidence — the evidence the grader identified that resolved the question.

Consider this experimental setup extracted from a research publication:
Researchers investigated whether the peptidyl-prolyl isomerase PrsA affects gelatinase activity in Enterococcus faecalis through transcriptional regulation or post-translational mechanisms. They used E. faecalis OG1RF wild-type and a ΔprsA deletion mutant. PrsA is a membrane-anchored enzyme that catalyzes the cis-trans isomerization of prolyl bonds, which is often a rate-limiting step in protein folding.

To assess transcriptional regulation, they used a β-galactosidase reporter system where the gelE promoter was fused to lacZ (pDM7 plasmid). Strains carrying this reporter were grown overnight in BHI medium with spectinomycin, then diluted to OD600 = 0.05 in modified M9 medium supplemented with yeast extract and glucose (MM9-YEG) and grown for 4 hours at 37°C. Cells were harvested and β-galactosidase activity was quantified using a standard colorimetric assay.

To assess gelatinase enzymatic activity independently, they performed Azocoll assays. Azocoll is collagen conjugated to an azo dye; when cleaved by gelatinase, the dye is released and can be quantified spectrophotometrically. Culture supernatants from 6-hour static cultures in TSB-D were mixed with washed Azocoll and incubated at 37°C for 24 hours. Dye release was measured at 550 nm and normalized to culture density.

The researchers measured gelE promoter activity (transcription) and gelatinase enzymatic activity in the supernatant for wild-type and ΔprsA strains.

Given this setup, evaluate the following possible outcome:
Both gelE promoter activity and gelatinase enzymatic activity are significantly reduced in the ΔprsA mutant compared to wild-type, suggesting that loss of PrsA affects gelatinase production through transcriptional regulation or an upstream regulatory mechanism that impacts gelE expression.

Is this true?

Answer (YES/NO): NO